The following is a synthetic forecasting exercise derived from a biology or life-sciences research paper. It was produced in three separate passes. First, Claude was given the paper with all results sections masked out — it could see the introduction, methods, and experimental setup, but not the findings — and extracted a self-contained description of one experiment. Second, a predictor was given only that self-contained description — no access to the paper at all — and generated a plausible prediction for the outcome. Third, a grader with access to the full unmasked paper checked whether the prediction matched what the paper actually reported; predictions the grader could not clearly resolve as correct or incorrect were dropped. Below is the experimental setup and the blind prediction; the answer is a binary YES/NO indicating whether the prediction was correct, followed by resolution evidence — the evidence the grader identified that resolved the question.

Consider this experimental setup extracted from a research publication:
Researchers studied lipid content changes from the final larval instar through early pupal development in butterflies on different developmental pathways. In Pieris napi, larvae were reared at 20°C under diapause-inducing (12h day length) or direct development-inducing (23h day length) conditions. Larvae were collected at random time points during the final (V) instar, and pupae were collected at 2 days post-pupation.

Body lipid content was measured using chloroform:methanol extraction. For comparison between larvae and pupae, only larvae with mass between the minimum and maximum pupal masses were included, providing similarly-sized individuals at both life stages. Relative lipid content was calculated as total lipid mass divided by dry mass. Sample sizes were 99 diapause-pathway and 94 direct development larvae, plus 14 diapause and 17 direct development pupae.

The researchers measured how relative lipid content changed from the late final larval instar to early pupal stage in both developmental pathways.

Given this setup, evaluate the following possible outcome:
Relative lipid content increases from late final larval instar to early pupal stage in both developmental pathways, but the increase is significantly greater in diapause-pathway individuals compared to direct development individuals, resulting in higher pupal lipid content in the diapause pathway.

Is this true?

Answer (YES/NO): NO